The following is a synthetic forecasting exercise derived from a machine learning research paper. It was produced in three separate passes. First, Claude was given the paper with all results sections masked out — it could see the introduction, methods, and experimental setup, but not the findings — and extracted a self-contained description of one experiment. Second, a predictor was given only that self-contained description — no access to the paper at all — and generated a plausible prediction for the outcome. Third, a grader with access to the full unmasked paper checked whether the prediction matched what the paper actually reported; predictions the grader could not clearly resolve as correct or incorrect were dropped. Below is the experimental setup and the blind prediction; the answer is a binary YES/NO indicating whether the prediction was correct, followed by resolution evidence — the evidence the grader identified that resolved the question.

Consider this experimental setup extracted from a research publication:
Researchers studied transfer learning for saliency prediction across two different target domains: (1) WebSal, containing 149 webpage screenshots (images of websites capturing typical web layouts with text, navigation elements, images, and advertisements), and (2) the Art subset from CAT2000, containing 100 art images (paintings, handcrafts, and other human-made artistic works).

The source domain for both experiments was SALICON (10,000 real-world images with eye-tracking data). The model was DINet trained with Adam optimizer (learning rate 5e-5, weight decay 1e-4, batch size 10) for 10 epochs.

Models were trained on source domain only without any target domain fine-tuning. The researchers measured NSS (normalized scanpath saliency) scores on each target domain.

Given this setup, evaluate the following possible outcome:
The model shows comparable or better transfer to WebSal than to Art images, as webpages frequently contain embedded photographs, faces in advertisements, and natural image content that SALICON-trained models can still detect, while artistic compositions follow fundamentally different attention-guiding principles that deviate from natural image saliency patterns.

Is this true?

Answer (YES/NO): NO